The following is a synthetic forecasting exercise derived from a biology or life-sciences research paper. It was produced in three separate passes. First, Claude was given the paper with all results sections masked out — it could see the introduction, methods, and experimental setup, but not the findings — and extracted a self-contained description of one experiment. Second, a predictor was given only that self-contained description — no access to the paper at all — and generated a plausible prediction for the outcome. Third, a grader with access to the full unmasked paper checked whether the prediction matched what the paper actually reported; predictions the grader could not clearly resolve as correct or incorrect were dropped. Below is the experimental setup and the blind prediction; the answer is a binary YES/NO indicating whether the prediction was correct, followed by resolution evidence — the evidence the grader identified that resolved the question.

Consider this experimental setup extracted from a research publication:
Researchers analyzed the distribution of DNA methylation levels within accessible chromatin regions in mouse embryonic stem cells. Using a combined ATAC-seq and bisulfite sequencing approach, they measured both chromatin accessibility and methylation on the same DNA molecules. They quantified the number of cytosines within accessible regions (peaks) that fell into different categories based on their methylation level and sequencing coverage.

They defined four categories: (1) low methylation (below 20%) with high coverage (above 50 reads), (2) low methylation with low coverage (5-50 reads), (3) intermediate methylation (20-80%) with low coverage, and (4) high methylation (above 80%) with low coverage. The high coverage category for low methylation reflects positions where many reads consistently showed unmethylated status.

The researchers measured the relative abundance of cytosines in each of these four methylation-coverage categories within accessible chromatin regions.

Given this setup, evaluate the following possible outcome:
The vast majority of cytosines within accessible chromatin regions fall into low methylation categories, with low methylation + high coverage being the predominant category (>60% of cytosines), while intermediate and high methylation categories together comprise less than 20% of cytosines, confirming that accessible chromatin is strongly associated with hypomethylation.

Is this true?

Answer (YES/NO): NO